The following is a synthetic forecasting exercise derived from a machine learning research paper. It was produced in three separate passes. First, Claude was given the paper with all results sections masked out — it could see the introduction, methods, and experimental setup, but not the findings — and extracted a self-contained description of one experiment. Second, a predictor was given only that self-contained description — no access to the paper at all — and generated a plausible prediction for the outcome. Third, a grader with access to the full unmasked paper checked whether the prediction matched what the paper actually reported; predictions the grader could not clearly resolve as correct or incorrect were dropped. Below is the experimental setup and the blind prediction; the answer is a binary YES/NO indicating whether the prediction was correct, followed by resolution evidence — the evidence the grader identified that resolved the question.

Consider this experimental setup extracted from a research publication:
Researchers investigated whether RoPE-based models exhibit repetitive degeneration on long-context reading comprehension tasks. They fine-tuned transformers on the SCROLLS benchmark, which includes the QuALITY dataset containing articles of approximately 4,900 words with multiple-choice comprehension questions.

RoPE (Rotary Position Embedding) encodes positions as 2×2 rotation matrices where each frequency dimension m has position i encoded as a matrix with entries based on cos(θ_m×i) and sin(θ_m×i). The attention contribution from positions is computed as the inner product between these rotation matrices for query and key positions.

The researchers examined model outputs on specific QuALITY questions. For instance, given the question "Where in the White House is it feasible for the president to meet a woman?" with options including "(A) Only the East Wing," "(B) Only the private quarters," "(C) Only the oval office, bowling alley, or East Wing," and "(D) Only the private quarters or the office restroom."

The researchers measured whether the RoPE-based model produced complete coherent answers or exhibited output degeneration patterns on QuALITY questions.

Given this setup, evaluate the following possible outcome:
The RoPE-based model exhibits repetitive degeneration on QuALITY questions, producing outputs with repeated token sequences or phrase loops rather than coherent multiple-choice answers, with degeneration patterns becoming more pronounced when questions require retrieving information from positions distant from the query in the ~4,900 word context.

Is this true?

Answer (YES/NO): NO